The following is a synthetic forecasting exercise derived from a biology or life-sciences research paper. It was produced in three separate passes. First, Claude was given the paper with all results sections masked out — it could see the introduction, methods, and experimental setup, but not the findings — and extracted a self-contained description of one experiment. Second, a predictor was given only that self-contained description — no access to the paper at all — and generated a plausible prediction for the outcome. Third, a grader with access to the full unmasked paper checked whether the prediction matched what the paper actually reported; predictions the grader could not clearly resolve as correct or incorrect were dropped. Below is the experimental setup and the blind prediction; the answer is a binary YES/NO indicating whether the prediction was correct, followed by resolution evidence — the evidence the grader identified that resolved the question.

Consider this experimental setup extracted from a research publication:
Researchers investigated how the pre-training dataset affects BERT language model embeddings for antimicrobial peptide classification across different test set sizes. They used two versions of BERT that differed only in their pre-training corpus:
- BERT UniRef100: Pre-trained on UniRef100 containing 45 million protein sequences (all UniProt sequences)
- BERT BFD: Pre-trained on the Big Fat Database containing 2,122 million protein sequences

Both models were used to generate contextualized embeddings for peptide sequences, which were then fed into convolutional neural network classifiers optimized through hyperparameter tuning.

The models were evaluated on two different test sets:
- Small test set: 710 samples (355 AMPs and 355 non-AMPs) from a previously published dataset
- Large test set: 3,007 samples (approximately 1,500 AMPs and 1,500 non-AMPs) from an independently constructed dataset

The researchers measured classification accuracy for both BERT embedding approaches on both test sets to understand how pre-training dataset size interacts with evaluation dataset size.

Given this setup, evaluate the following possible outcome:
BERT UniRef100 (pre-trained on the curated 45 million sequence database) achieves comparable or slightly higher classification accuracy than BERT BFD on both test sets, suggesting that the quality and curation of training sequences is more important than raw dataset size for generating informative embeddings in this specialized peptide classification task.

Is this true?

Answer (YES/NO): NO